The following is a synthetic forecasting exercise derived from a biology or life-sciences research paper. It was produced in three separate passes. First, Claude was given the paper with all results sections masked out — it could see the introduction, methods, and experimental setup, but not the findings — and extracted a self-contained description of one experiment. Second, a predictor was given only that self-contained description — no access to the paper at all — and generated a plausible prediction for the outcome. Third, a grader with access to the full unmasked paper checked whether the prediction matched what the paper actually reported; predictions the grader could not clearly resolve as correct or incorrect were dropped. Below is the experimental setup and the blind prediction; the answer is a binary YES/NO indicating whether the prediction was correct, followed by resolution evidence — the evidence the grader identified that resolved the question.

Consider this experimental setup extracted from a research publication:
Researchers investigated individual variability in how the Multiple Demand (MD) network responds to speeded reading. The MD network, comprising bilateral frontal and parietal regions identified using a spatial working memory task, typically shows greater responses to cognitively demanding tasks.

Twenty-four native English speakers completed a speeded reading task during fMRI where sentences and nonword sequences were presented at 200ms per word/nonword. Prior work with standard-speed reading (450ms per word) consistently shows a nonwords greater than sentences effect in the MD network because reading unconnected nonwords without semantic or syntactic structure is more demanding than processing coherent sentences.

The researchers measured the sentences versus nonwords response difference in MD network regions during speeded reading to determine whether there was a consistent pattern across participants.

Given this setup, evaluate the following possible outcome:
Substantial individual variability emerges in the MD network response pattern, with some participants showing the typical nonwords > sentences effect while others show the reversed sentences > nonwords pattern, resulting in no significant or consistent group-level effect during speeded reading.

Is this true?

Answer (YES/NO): YES